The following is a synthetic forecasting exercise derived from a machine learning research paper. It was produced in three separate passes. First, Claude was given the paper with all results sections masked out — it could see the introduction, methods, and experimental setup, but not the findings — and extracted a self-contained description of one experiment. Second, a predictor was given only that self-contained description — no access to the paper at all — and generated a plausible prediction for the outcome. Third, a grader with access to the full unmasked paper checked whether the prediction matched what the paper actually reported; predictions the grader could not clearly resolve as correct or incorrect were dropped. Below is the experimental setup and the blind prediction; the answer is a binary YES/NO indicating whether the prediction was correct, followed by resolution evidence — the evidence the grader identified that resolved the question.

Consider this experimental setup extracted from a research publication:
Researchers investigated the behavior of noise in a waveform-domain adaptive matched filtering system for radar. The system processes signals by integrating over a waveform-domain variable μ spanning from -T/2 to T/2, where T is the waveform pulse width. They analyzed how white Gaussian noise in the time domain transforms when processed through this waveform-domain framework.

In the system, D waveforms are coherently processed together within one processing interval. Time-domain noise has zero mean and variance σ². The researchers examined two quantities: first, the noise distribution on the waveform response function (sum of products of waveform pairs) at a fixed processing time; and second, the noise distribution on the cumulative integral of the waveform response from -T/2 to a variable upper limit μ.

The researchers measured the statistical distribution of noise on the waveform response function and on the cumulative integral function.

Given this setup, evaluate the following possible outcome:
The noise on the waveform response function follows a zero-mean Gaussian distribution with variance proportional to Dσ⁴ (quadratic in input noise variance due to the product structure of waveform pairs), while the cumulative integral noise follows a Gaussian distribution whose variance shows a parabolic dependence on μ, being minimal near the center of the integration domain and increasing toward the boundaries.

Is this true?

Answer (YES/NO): NO